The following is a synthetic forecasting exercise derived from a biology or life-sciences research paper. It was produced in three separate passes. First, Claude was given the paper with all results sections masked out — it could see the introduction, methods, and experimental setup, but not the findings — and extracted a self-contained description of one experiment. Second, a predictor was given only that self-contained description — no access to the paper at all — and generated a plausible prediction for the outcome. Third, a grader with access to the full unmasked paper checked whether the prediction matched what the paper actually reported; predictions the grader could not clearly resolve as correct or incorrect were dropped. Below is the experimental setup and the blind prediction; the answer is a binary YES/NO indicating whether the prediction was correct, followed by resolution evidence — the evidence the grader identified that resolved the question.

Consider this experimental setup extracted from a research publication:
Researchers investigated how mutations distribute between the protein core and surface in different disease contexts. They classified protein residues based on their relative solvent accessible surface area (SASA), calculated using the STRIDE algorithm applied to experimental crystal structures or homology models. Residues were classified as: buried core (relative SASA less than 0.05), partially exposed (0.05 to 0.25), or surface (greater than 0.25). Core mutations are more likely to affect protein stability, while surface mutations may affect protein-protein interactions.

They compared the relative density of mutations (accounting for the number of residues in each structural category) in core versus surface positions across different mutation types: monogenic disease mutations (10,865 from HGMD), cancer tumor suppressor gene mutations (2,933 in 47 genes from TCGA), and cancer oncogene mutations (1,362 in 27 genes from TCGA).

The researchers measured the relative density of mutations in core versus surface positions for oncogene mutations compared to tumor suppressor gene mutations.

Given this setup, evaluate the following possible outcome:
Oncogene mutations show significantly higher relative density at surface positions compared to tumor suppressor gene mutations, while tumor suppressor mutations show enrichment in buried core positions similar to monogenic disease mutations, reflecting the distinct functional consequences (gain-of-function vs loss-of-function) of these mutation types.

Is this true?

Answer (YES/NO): YES